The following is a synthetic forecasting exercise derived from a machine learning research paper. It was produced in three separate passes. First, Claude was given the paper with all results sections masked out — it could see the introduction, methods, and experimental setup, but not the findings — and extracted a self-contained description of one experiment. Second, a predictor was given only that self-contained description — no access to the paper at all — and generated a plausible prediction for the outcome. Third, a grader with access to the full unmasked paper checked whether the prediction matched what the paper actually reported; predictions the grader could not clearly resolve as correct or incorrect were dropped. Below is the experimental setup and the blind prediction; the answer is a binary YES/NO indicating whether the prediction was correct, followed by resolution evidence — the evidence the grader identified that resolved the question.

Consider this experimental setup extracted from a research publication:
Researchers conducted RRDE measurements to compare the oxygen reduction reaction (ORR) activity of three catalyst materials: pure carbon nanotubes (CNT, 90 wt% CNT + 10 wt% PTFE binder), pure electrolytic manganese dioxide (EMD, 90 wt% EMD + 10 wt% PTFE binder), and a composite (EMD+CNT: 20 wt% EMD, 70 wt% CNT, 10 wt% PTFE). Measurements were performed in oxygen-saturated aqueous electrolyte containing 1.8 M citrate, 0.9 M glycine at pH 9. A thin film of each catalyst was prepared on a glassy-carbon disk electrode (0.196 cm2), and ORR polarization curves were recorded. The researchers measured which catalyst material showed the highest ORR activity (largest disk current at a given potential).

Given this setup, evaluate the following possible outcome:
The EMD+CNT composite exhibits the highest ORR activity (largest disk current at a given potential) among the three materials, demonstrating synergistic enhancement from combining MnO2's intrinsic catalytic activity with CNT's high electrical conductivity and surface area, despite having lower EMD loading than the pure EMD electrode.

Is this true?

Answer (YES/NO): YES